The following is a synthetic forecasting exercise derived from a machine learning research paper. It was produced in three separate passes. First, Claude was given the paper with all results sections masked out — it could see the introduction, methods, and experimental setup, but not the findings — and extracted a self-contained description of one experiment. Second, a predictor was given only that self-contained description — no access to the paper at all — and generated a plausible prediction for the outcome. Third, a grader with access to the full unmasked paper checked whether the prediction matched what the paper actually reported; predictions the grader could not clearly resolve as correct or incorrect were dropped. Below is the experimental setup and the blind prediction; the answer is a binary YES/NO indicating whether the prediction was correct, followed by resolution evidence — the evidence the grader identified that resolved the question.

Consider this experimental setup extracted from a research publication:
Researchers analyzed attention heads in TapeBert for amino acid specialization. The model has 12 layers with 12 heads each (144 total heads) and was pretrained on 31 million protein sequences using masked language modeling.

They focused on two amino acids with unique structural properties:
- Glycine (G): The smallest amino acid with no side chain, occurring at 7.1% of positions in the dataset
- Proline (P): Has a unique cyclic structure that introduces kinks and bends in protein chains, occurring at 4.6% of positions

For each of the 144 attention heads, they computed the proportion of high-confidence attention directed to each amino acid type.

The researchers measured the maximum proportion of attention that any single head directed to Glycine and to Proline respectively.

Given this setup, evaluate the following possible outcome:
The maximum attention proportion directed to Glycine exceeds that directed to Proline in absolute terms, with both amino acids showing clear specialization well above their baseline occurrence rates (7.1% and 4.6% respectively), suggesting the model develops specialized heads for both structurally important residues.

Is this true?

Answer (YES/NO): NO